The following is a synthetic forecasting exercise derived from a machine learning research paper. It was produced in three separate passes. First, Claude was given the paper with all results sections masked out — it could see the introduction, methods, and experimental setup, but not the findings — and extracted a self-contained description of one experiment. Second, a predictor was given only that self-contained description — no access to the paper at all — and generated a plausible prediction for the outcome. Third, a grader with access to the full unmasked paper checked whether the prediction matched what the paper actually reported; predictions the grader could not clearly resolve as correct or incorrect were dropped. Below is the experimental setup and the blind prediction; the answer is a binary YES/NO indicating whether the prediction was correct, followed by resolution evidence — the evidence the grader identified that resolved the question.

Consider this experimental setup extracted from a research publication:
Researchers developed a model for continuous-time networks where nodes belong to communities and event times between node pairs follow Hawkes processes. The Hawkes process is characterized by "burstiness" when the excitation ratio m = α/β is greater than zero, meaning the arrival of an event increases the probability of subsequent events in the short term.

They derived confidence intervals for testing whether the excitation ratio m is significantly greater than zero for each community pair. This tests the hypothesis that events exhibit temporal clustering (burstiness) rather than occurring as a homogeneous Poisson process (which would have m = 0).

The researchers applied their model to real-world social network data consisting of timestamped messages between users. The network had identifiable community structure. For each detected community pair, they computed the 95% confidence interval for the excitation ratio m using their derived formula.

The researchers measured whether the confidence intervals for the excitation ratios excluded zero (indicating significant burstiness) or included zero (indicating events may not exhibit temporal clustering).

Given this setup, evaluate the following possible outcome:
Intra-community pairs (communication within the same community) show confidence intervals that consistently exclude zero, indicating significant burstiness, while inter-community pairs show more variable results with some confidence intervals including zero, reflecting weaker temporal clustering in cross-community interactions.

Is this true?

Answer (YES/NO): NO